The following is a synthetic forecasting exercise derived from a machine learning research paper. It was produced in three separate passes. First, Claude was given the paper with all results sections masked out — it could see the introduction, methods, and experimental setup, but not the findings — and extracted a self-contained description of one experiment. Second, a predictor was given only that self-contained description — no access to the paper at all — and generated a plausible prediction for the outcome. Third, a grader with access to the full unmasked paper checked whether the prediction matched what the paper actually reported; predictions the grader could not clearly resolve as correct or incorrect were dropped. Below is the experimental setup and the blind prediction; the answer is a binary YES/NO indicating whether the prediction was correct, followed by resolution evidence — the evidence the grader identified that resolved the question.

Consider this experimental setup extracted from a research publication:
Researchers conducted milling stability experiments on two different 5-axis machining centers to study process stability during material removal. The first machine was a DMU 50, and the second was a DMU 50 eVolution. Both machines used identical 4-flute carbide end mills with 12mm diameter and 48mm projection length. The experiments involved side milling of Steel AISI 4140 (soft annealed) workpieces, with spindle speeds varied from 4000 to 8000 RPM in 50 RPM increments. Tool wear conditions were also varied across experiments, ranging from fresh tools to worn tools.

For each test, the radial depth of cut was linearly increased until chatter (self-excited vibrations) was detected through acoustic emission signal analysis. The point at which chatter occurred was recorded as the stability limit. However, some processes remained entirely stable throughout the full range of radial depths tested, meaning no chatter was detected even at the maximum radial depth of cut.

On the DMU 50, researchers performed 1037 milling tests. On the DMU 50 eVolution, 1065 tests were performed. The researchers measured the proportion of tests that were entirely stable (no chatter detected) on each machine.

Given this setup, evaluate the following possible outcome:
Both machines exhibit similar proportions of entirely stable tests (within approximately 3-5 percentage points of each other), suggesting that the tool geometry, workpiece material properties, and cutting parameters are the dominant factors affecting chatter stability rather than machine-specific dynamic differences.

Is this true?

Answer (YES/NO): NO